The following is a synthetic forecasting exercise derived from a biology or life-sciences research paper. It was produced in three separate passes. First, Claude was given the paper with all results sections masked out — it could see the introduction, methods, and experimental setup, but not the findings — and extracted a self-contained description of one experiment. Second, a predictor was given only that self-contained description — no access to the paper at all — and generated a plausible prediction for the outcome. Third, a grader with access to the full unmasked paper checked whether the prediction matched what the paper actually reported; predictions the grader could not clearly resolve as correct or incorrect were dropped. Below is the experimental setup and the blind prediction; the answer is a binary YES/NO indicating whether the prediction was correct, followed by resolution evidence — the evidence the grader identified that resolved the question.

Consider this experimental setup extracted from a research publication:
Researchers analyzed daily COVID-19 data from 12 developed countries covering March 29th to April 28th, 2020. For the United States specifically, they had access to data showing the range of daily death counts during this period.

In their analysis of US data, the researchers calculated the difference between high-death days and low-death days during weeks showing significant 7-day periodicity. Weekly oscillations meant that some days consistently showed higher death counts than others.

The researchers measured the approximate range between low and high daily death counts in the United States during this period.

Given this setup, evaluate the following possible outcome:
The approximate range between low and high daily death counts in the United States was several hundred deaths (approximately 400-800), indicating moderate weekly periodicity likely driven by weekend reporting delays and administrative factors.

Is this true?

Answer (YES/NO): YES